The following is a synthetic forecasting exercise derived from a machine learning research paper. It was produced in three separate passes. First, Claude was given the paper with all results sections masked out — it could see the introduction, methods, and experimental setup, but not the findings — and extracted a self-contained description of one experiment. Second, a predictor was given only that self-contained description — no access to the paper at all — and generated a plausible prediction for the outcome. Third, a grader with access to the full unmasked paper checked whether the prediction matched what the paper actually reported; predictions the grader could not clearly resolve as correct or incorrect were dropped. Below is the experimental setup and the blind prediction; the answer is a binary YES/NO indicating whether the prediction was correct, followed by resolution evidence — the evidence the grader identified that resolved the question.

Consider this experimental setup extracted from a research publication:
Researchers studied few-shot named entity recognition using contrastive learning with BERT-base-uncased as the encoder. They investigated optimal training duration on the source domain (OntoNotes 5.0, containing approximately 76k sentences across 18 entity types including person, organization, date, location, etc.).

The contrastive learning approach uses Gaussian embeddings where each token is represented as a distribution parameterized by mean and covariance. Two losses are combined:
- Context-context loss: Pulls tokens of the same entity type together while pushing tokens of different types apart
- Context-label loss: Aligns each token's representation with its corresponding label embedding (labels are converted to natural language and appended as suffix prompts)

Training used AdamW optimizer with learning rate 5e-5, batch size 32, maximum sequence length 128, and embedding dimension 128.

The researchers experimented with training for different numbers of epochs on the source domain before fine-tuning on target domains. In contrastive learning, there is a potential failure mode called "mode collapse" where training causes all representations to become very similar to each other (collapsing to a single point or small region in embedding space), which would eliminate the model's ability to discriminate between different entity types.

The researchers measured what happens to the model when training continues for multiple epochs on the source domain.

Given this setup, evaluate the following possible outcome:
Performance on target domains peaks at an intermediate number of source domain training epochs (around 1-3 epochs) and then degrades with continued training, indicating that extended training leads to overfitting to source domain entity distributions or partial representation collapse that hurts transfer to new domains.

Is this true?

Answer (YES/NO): YES